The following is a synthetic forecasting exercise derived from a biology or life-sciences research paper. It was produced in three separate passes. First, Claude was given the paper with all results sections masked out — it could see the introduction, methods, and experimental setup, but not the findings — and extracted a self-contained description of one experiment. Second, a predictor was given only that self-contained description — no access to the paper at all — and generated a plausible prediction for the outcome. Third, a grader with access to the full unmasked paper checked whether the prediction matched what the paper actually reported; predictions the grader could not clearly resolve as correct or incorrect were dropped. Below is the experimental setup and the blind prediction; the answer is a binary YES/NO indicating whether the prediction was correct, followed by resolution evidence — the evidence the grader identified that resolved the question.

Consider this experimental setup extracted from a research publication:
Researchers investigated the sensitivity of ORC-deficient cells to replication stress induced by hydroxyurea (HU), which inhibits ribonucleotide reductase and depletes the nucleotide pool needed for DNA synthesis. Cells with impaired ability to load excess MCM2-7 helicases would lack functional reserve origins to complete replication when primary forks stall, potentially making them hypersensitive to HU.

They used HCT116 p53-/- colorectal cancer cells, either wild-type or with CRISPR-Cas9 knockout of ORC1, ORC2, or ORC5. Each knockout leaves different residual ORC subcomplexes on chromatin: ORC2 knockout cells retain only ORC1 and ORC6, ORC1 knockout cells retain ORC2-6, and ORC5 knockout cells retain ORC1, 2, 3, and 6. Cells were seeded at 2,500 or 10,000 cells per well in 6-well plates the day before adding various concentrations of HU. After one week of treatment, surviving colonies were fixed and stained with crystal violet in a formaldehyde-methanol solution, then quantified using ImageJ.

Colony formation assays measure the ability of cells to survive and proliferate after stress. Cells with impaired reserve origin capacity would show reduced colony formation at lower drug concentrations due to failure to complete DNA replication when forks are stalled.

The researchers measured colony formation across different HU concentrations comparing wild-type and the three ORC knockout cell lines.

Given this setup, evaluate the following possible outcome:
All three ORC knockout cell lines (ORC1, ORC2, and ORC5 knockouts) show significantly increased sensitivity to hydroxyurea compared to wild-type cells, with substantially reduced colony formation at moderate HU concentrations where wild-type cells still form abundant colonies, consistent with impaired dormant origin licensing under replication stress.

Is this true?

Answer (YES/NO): NO